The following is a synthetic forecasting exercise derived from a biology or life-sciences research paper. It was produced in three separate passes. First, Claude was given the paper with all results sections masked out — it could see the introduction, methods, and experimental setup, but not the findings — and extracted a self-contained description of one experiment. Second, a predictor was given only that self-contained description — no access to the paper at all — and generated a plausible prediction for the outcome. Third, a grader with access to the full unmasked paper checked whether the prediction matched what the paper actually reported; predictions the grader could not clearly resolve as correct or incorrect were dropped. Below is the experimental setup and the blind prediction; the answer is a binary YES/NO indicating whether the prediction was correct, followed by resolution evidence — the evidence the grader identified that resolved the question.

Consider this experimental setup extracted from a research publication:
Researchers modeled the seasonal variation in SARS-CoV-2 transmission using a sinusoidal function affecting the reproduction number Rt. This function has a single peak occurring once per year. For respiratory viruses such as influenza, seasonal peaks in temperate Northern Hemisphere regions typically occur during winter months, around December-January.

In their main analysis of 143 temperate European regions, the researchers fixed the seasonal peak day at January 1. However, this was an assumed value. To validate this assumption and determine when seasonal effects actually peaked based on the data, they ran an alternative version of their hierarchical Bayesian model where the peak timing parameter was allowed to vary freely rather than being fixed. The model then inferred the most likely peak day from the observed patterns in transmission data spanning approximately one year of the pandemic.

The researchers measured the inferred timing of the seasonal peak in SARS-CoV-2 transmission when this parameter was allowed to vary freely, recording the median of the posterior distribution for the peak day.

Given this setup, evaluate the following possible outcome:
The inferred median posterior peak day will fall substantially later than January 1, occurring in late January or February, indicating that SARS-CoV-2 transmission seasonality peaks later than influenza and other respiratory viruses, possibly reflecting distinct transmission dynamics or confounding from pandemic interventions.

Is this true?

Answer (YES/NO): NO